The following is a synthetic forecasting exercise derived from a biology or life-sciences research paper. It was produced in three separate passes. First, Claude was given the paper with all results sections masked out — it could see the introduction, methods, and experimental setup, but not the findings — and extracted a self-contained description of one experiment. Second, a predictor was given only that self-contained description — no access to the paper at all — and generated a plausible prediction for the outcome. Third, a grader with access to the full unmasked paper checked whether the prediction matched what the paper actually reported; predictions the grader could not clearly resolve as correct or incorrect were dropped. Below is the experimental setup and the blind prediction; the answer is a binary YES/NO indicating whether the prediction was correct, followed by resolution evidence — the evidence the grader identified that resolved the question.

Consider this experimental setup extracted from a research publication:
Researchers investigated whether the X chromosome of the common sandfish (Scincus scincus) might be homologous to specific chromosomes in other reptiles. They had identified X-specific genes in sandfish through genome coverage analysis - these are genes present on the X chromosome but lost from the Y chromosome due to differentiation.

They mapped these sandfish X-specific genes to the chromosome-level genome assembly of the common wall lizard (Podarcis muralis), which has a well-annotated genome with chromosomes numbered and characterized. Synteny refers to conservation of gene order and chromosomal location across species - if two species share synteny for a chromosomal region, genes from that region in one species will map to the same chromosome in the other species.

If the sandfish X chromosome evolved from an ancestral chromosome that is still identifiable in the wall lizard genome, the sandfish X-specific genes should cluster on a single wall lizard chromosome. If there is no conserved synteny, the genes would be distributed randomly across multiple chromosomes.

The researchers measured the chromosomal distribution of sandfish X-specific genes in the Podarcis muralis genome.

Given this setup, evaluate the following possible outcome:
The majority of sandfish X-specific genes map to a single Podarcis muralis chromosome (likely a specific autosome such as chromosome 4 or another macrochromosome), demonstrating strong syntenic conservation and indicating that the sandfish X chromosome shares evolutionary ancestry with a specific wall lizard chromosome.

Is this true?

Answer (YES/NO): NO